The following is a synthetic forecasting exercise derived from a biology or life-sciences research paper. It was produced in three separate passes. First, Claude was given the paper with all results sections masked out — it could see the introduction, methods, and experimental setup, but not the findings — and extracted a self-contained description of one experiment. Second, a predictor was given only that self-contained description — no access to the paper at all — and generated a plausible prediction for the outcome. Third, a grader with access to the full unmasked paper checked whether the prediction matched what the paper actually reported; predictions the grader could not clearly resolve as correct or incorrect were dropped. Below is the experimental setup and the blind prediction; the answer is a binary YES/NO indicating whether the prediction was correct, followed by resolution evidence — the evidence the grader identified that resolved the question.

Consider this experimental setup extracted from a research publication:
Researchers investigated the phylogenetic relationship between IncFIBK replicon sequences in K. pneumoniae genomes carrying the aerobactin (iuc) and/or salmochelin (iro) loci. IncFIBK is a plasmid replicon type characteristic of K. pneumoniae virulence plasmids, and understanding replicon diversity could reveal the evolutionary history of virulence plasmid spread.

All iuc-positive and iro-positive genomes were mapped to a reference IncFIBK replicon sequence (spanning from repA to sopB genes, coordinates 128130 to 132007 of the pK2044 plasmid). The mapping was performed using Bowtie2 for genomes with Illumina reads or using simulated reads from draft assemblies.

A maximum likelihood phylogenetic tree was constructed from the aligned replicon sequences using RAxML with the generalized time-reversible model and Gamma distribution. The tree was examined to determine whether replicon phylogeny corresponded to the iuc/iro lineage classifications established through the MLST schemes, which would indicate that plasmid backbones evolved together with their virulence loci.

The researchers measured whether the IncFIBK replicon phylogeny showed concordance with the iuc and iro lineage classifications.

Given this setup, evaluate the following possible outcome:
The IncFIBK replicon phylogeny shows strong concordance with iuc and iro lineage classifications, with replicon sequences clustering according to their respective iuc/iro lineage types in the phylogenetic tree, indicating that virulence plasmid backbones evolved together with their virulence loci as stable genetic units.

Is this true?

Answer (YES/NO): YES